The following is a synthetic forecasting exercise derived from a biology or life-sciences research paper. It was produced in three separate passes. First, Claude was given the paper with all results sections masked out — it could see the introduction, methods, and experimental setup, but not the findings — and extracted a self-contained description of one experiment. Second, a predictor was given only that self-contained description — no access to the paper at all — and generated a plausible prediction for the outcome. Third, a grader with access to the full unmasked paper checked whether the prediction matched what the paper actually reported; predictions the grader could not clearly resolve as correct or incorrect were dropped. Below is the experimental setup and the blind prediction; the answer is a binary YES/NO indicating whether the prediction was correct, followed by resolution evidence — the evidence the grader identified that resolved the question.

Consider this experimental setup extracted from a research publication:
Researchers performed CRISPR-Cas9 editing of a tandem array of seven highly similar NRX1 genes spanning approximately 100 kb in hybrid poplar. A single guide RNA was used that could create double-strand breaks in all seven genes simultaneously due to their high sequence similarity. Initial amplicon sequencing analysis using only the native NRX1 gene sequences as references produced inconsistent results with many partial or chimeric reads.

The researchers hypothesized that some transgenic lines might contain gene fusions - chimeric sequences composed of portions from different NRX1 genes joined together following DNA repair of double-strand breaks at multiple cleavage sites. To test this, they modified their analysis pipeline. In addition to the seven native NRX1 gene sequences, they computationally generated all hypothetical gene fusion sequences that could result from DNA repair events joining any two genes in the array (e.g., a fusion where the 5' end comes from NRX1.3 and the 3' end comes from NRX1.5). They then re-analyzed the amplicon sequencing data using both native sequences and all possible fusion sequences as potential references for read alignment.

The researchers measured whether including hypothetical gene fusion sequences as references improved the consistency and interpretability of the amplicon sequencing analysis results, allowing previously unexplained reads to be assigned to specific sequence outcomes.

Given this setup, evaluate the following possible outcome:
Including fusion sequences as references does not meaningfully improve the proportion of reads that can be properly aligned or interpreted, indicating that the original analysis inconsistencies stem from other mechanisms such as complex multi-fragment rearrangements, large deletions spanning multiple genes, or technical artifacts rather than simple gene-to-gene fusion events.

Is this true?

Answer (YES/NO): NO